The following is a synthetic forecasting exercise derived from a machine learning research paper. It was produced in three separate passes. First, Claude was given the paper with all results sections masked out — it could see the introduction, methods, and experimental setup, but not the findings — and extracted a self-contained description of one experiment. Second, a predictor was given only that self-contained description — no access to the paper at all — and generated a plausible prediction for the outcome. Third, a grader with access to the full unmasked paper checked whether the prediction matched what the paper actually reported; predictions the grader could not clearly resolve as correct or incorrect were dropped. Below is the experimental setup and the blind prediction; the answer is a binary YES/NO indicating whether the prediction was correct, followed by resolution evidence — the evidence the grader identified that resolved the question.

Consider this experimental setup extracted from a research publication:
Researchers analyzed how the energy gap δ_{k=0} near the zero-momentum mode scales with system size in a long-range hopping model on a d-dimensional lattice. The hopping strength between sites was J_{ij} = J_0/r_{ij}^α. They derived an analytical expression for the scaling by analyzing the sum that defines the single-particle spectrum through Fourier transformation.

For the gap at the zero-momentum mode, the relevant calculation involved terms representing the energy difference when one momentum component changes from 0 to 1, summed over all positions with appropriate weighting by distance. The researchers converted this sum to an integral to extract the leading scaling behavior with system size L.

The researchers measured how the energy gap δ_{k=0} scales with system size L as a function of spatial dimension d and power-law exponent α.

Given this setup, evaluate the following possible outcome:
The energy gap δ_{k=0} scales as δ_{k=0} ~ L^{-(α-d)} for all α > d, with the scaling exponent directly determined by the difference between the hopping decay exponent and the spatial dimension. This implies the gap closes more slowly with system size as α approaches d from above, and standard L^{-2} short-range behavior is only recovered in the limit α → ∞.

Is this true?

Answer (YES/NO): NO